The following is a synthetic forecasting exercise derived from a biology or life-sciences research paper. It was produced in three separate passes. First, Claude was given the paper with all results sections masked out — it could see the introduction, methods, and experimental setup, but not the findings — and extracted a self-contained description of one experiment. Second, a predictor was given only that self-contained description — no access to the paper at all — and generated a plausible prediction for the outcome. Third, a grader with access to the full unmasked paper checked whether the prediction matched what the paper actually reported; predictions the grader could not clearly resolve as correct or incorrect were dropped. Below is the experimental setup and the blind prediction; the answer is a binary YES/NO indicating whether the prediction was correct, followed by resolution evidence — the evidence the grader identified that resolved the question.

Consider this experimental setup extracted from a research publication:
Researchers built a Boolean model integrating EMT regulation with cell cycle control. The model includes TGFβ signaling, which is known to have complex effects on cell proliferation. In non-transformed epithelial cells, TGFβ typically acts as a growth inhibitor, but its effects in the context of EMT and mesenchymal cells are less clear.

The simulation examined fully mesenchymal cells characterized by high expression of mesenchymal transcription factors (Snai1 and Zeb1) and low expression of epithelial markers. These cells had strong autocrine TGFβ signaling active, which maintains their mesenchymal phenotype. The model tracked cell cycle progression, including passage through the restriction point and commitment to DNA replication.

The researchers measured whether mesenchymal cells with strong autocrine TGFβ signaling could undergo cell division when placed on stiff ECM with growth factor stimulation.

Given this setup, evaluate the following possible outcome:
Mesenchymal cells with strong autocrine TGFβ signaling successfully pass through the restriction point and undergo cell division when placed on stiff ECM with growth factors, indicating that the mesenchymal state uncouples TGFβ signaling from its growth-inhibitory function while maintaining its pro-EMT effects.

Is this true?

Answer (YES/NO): NO